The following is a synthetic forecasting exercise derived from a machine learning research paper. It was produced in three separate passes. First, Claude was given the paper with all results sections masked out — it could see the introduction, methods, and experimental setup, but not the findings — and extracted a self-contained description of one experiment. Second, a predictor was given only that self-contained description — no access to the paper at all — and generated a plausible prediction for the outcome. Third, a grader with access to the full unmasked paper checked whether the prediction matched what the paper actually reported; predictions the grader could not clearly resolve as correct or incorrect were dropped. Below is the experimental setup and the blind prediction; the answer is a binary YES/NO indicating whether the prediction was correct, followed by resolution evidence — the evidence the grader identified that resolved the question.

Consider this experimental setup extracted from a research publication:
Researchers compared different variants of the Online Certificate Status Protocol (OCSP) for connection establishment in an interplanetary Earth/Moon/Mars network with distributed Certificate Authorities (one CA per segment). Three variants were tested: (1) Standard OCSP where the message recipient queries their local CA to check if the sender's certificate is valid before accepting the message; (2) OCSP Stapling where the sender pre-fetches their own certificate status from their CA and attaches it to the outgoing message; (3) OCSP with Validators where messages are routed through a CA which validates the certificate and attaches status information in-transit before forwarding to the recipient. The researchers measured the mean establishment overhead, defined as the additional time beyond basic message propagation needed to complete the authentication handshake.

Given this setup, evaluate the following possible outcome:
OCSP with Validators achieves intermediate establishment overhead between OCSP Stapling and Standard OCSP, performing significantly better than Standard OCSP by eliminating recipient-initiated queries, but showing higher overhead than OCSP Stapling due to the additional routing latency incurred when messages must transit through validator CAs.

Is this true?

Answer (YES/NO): NO